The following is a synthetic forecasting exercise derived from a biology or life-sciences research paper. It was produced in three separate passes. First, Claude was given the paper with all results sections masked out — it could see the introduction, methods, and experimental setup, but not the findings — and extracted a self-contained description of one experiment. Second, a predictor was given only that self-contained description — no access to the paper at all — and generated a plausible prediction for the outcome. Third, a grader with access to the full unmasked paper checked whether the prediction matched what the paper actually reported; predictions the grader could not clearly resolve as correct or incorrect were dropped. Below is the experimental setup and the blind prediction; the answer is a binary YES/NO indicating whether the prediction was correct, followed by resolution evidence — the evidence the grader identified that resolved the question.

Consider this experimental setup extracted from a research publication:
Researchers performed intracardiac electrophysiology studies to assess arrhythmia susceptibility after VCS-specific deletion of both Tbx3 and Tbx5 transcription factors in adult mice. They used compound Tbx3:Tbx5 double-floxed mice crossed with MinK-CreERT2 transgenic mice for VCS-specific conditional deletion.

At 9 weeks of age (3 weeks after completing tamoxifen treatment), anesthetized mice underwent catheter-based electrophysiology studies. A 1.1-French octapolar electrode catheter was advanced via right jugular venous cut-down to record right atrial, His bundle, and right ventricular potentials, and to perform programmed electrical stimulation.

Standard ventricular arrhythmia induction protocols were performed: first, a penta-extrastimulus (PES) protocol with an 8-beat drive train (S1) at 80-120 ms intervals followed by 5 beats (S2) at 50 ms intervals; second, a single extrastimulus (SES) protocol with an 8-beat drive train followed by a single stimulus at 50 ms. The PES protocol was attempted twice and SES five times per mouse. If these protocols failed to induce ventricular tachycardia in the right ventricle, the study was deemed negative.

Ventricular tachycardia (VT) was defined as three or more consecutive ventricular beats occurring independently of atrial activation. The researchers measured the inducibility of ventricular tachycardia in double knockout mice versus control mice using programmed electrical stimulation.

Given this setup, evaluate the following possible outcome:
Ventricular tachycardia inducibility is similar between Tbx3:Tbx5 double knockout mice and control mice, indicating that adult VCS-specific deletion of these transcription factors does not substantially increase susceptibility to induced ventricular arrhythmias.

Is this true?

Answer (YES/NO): NO